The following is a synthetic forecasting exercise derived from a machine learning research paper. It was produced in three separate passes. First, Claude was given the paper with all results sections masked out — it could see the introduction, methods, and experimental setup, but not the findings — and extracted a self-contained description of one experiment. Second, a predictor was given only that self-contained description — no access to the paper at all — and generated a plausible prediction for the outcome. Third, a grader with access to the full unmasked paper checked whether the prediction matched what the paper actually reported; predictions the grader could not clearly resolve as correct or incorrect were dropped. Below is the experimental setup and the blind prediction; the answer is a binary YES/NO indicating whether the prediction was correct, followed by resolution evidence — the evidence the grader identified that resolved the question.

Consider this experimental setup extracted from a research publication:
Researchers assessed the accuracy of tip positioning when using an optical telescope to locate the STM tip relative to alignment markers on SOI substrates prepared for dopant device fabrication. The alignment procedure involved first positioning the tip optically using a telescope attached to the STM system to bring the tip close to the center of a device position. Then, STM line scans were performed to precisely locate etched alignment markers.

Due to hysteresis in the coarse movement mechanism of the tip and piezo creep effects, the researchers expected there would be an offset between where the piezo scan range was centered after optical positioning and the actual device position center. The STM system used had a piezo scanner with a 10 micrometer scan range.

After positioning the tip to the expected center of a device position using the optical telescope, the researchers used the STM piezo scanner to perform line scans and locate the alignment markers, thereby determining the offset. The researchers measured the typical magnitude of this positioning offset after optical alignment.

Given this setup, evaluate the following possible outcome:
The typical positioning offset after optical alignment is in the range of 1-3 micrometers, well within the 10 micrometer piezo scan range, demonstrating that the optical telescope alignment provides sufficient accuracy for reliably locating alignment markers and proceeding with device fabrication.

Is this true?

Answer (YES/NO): NO